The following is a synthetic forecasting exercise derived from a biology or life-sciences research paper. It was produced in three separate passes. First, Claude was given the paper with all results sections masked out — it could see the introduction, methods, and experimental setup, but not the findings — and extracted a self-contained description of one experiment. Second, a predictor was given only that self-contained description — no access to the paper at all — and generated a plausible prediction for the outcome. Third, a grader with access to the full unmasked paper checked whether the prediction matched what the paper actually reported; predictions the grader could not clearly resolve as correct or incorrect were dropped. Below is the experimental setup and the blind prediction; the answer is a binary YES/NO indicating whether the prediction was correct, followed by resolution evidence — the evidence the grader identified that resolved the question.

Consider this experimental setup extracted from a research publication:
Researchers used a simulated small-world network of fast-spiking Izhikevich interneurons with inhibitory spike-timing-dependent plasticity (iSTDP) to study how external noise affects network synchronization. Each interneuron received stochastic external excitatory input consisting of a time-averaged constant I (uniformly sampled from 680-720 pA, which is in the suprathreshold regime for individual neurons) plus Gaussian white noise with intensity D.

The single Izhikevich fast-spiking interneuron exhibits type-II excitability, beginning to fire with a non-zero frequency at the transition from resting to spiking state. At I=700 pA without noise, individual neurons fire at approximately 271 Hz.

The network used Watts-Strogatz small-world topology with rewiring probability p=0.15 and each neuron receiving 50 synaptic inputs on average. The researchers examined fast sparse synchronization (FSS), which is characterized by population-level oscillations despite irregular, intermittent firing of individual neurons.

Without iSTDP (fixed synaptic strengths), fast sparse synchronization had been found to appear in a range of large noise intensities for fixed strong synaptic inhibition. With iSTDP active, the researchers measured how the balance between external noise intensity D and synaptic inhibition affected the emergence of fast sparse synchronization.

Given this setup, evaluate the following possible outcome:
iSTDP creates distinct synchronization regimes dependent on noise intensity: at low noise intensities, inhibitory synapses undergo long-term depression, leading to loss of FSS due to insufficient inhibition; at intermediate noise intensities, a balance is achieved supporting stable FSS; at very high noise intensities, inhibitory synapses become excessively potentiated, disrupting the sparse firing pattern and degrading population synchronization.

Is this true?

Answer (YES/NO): NO